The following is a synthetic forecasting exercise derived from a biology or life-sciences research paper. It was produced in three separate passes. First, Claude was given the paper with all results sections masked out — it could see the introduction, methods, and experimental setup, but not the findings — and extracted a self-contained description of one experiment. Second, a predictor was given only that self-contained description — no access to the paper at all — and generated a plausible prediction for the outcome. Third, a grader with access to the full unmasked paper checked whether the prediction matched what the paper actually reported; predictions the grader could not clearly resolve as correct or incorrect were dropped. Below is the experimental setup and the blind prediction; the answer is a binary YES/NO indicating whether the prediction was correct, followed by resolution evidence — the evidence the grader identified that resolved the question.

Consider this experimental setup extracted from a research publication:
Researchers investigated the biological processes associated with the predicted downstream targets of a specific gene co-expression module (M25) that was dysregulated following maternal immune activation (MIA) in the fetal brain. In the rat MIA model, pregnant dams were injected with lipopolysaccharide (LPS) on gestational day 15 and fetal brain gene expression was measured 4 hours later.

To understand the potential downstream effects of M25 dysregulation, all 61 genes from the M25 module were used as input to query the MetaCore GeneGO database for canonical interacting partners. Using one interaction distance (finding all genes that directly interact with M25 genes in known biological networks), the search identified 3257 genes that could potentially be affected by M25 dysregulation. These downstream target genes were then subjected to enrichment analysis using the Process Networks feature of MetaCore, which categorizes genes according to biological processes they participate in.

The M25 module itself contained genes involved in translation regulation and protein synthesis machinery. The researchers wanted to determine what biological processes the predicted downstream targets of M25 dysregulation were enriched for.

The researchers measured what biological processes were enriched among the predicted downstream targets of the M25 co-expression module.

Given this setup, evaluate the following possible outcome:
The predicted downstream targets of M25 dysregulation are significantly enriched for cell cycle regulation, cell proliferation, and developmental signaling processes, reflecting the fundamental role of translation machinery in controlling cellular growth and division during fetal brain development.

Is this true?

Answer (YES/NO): YES